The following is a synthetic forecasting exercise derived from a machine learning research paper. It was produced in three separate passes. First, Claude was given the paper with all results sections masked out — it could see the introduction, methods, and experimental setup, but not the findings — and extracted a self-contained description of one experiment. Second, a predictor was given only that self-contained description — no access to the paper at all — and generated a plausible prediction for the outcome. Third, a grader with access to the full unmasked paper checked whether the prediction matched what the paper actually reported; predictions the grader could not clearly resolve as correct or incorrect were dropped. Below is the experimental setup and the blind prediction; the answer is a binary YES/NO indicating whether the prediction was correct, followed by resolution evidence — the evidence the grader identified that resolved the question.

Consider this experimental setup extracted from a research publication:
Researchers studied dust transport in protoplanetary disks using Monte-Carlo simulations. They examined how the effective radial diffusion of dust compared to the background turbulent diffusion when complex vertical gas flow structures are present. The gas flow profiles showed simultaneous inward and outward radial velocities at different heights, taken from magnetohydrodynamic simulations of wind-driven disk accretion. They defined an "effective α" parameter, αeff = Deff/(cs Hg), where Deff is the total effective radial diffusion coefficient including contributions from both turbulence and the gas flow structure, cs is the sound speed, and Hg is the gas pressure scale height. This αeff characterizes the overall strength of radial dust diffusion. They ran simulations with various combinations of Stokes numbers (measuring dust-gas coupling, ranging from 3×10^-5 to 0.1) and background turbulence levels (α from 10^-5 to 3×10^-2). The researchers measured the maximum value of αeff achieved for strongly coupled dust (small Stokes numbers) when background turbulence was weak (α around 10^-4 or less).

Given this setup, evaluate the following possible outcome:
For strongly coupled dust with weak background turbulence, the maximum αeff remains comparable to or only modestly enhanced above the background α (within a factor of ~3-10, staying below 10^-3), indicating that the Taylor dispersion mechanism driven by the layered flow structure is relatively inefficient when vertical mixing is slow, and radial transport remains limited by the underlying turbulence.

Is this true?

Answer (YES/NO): NO